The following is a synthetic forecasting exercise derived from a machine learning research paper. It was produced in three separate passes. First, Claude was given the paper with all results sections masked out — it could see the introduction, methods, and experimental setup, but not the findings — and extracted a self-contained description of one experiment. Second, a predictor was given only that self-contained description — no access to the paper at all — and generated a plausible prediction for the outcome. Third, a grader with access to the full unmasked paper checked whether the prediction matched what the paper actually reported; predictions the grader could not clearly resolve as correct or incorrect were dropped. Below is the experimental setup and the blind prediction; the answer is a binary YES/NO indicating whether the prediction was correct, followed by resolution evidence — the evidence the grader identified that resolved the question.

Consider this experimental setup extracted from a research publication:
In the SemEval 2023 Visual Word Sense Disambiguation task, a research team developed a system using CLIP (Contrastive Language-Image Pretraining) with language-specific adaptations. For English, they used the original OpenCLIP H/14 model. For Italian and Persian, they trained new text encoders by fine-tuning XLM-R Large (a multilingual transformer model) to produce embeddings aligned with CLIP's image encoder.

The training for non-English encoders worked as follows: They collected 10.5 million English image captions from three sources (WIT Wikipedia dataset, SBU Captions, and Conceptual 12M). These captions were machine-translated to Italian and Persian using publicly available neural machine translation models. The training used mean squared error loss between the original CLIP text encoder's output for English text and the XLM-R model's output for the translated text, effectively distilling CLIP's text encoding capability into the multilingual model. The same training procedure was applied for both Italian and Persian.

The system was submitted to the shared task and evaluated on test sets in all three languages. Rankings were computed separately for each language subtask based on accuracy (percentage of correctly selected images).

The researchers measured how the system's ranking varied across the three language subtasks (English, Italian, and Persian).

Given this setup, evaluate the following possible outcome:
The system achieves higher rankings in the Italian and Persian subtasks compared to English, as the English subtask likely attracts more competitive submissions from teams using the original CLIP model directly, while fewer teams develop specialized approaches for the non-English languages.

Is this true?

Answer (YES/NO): NO